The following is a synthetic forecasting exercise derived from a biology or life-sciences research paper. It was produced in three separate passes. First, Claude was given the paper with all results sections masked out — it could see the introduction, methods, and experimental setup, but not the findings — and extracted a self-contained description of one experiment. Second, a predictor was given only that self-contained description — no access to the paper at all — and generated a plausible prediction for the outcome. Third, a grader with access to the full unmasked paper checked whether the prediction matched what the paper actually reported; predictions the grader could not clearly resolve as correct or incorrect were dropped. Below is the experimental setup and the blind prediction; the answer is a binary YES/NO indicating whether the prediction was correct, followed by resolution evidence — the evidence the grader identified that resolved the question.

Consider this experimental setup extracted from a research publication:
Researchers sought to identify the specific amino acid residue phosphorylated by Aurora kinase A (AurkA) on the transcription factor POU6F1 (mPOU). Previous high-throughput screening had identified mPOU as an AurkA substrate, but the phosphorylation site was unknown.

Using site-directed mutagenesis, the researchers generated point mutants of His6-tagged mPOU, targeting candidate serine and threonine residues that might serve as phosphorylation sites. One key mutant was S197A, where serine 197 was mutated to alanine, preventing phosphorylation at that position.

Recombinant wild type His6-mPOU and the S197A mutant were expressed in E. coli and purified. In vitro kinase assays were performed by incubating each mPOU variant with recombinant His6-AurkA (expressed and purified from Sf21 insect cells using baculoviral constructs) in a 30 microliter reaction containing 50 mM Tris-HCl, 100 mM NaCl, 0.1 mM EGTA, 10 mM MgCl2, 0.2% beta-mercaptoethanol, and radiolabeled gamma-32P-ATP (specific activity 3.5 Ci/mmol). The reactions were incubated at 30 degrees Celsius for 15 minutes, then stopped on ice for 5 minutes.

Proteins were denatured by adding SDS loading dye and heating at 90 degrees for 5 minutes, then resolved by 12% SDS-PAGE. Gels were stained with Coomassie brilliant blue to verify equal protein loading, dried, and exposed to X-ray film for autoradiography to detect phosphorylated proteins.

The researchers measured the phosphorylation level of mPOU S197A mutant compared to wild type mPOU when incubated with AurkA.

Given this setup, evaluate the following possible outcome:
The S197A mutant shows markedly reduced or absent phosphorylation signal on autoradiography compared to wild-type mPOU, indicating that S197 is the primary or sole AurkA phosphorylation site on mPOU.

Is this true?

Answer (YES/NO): YES